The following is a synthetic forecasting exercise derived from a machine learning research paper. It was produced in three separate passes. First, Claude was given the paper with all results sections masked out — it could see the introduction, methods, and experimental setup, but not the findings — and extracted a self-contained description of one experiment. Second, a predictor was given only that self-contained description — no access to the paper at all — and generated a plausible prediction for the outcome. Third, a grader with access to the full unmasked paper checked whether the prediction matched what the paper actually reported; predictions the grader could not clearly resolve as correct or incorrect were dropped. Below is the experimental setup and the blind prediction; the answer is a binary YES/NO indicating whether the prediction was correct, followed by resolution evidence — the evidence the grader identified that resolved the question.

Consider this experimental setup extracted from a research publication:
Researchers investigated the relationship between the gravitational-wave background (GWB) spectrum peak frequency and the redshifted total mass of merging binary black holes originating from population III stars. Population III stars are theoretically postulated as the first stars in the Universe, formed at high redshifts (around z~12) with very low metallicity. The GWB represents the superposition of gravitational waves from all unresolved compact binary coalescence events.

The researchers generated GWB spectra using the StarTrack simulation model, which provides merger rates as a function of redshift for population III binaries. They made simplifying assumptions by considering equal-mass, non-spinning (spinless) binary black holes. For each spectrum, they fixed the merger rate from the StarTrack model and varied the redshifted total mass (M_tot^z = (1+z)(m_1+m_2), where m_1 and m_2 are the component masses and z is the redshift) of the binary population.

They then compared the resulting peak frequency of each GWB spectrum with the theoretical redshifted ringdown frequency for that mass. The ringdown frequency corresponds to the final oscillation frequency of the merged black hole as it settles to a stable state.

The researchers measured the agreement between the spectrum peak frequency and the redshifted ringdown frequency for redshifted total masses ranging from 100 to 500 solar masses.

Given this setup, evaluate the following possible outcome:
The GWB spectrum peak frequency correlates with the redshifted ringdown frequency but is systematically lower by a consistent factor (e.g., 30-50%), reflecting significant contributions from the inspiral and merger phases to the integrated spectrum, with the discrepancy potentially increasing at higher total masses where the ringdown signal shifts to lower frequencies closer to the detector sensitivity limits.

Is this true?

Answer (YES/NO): NO